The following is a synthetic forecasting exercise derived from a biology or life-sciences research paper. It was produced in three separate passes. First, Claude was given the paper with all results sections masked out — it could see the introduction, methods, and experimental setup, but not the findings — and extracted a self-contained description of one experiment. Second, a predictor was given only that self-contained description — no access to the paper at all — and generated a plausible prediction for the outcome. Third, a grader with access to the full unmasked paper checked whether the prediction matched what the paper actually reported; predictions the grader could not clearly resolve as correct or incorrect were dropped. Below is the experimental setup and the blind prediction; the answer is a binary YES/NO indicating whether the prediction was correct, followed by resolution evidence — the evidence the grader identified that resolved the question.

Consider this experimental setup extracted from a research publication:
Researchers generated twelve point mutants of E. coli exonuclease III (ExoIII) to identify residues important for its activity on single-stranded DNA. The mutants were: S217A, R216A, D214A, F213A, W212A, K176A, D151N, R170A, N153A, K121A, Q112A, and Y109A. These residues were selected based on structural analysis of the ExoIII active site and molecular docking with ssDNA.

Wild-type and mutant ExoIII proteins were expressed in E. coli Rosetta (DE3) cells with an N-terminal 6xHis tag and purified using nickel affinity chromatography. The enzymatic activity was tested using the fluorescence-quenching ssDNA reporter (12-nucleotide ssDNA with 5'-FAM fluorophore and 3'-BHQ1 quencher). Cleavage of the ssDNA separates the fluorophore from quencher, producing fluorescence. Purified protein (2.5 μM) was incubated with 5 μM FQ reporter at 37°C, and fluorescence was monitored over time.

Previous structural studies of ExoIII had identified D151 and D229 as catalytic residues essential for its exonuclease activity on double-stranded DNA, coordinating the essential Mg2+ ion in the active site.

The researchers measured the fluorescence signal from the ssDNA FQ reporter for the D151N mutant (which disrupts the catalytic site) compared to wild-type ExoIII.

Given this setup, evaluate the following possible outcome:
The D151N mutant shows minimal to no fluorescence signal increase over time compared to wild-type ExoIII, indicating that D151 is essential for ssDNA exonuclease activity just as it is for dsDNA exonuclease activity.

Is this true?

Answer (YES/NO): YES